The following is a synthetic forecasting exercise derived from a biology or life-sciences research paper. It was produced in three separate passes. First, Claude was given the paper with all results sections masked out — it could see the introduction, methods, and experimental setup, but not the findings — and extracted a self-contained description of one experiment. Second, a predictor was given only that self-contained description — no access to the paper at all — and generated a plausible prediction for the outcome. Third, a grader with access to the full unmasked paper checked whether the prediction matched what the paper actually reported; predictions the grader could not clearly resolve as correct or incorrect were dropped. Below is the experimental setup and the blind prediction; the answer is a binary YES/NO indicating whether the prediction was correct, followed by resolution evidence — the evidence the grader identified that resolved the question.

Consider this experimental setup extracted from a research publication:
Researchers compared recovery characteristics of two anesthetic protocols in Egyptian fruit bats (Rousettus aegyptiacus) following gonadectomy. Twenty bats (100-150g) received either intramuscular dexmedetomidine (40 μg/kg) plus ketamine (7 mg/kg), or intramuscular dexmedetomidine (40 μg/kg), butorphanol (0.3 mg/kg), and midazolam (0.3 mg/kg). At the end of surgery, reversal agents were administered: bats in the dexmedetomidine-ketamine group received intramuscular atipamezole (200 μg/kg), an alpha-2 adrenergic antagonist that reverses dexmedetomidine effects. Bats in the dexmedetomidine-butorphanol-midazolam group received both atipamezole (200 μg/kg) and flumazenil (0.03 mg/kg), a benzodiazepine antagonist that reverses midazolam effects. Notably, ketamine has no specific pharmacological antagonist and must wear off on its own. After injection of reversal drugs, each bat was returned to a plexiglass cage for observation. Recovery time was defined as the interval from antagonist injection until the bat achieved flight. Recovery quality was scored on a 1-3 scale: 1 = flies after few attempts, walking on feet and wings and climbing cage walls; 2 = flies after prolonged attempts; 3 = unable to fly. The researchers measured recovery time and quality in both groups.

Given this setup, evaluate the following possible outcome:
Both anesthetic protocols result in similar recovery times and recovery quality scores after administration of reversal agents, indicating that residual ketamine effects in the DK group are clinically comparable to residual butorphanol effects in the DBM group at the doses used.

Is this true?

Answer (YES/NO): NO